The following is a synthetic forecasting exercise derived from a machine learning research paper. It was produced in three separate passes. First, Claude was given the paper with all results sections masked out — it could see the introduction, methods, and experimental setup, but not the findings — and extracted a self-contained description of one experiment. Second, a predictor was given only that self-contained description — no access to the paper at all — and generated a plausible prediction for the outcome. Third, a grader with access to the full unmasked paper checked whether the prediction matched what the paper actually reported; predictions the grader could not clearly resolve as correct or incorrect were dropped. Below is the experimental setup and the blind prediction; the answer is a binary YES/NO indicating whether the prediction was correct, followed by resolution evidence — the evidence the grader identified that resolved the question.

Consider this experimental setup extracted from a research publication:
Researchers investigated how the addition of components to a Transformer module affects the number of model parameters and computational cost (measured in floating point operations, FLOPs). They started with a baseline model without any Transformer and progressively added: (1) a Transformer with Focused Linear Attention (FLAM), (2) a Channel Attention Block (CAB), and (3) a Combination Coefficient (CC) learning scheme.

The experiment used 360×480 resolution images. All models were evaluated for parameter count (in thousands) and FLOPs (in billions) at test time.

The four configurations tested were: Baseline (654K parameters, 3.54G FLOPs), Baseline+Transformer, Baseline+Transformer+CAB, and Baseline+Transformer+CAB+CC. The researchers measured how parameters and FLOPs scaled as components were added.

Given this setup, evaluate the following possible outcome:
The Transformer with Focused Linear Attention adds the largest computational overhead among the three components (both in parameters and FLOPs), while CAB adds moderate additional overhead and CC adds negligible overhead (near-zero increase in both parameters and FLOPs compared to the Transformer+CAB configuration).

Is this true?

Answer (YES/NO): NO